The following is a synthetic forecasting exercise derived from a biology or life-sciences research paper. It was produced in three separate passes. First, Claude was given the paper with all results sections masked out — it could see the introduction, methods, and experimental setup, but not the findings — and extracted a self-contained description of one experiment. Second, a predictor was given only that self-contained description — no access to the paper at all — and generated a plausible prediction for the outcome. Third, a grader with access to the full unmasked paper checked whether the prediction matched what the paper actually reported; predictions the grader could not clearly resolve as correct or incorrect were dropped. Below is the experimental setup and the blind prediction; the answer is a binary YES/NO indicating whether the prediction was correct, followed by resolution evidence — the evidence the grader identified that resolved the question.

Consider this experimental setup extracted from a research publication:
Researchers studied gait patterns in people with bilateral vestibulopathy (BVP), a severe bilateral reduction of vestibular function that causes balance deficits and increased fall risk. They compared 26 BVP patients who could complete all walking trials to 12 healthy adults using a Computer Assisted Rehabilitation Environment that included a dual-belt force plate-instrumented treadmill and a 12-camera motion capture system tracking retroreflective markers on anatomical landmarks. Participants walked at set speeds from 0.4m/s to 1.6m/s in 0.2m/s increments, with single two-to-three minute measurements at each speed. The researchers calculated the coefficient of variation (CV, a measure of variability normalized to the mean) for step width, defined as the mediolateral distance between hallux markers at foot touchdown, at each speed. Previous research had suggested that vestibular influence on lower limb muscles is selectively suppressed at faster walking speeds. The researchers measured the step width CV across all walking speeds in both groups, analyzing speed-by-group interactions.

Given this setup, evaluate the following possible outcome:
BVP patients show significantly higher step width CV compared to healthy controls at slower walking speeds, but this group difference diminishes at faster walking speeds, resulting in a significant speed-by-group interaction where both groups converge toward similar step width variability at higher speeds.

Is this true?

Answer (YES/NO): NO